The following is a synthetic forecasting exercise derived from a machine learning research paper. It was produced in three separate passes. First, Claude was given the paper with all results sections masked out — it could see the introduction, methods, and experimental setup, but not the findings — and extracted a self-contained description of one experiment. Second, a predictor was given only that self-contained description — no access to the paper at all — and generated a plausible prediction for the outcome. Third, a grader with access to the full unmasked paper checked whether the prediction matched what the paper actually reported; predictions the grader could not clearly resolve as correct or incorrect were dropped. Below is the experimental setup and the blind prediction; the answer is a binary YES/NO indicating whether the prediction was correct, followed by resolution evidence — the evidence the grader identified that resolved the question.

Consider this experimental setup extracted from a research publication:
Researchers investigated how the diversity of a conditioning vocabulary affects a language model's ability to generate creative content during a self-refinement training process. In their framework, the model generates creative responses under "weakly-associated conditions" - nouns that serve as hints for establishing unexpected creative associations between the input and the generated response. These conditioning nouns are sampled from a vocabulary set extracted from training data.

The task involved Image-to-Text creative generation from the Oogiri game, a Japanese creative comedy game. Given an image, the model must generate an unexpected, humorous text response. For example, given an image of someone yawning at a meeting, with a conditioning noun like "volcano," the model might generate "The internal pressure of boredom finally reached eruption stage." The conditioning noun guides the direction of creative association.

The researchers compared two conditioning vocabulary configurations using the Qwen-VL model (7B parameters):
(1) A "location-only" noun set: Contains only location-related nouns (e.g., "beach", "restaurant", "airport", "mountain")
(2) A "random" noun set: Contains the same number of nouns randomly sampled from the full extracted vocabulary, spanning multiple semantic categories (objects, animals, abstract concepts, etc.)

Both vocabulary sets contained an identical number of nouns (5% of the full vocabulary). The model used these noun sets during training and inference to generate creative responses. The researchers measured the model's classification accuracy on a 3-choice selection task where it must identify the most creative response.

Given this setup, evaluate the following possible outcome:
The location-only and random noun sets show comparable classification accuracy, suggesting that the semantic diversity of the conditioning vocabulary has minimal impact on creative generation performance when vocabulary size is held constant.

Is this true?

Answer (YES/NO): NO